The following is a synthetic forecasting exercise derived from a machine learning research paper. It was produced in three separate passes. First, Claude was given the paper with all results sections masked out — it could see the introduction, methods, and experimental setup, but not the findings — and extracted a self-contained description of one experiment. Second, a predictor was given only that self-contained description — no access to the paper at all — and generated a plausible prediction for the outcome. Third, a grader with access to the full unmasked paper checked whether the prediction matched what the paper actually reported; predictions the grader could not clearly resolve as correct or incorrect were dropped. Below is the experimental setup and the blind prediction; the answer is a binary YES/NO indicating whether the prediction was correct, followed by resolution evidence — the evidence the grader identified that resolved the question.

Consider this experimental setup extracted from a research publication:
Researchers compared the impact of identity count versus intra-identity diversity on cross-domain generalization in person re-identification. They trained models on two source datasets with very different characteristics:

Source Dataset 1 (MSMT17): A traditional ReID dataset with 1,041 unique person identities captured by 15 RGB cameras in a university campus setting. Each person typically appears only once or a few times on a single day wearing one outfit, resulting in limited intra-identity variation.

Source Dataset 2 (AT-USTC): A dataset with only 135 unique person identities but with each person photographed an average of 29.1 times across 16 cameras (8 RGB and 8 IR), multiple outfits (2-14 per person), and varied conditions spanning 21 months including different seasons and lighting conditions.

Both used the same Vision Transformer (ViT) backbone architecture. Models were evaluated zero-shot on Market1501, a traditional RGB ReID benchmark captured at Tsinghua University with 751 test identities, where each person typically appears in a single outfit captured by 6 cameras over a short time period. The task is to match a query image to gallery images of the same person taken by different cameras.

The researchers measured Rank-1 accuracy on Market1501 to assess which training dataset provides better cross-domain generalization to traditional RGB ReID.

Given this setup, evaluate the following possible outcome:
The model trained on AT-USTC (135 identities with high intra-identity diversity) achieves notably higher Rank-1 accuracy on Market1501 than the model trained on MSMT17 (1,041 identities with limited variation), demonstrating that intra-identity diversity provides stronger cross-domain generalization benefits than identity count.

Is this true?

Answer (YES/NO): YES